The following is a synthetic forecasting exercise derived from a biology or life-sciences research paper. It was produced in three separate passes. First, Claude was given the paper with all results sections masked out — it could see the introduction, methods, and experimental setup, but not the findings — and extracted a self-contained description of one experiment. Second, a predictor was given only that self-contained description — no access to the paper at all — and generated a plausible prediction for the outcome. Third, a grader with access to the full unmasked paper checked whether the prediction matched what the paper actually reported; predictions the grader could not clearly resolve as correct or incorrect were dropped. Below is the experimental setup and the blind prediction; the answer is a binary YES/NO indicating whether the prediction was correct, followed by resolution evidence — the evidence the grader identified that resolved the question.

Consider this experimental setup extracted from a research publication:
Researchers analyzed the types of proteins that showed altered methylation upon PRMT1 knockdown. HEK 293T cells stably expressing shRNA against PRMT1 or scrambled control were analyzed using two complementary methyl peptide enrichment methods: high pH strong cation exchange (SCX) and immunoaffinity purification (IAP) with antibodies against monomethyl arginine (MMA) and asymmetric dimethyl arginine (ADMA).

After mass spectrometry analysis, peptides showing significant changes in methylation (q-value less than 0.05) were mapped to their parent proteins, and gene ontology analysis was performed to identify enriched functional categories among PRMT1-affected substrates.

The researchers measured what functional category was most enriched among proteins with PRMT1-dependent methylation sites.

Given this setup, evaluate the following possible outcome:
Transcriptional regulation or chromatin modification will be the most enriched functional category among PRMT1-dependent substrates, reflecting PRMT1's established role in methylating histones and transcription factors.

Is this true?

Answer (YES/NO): NO